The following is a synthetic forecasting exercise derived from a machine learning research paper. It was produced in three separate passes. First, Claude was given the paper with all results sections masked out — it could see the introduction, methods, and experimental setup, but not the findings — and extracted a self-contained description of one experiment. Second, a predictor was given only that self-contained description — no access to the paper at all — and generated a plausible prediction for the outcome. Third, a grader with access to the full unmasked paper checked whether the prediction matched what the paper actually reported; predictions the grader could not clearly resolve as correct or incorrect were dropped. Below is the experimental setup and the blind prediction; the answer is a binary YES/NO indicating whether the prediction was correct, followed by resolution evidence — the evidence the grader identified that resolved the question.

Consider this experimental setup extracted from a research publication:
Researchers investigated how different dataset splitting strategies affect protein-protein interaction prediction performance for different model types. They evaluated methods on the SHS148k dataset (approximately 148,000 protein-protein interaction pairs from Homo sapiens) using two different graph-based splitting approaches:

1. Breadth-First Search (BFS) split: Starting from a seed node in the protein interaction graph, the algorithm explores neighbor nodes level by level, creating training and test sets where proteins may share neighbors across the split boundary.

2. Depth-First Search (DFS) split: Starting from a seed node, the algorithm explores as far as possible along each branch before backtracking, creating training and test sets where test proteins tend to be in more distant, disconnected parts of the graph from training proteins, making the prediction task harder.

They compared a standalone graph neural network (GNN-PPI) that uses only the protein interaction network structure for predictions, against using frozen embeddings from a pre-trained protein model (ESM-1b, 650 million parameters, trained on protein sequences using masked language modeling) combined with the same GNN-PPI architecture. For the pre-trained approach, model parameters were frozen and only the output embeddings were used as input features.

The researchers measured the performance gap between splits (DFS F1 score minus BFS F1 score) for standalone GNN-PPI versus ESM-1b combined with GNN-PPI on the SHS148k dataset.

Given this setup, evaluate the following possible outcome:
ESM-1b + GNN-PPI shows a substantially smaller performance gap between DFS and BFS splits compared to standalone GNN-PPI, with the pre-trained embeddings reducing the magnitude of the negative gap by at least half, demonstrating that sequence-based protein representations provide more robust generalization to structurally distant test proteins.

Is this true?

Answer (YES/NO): NO